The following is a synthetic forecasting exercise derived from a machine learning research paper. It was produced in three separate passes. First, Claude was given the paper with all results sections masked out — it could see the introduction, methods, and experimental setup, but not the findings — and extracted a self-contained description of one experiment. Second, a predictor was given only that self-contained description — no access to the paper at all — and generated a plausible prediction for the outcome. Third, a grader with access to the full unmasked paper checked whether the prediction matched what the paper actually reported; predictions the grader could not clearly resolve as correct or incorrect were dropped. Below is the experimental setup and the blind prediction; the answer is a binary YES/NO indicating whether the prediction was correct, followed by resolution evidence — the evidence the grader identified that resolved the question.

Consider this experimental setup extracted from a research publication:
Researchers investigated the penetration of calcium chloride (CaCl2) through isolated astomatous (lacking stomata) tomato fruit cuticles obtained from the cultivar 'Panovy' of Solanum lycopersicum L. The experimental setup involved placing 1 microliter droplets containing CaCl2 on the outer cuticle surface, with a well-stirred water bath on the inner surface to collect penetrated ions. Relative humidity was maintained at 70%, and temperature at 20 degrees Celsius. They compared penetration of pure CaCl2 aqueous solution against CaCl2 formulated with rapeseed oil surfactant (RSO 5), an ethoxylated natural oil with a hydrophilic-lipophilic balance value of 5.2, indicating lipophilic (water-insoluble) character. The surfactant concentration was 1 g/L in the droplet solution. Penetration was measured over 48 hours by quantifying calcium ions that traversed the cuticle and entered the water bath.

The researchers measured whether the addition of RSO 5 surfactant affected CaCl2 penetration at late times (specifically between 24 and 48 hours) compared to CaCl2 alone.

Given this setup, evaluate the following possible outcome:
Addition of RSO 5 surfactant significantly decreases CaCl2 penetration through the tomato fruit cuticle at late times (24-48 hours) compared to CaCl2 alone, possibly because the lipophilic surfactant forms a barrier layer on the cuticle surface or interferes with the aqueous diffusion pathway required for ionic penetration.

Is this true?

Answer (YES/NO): NO